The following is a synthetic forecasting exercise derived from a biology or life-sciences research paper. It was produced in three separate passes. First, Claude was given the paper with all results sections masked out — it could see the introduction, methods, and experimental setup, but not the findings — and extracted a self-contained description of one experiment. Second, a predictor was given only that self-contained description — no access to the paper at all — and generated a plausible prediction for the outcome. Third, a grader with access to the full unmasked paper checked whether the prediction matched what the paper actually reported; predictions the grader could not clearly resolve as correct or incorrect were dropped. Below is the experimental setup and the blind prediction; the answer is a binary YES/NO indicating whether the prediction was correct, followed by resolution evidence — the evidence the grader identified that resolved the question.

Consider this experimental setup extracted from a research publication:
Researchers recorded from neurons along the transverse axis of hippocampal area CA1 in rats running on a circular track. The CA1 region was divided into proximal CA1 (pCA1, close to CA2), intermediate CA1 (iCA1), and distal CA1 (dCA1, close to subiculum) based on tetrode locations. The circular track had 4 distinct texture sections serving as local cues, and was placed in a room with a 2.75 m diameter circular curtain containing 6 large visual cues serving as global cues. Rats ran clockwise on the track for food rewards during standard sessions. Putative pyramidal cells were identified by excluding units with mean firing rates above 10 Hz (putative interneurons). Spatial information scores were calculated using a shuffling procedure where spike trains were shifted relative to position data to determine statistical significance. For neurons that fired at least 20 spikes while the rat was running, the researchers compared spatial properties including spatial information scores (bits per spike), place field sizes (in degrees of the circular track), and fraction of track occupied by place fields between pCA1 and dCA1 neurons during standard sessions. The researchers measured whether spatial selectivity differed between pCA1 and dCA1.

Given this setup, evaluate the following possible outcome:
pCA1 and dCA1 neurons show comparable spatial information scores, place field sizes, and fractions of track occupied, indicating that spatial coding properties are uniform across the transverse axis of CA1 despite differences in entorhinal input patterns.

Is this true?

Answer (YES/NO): YES